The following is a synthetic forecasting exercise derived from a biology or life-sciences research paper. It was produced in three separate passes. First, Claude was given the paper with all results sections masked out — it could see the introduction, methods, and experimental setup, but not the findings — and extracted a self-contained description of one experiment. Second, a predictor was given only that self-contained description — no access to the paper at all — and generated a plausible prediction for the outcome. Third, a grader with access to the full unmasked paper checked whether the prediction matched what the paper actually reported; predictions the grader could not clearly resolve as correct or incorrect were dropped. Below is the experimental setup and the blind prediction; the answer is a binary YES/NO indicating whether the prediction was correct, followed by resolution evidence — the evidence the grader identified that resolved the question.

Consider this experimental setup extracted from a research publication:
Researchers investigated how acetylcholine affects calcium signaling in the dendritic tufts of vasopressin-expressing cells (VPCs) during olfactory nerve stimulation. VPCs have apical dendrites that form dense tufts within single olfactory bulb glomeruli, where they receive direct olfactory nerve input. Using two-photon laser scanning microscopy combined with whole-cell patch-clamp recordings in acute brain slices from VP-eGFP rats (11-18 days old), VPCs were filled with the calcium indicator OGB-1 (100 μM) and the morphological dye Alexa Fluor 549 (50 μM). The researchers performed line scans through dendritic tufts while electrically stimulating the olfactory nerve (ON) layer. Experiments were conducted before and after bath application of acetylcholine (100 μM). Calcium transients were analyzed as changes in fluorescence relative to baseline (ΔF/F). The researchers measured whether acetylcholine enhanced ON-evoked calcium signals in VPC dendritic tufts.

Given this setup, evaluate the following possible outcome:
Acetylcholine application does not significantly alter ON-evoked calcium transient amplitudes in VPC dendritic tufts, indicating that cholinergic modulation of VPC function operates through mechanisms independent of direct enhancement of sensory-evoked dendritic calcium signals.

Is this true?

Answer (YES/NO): YES